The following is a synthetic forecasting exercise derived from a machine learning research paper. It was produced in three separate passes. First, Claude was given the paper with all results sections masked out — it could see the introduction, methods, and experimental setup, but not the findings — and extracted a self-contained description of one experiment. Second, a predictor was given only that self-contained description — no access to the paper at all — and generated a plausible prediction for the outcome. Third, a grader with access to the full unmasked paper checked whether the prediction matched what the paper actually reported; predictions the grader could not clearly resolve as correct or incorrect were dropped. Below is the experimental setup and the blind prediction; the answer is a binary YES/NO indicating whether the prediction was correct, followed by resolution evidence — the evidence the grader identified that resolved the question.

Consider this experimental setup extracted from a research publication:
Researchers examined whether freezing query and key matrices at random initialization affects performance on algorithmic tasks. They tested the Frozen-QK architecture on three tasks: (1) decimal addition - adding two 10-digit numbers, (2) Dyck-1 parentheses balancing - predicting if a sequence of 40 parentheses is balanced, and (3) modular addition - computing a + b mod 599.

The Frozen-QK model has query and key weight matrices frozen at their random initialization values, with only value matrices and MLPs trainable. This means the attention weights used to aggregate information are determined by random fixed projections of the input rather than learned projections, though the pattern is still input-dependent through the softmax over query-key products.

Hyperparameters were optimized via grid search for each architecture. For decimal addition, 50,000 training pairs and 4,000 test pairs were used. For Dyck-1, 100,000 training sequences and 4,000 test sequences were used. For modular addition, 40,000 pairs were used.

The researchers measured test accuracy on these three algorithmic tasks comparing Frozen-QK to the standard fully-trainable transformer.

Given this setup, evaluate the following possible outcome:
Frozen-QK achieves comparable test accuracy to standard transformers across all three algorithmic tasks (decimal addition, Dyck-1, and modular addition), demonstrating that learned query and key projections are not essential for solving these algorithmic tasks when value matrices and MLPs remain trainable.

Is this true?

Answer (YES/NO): YES